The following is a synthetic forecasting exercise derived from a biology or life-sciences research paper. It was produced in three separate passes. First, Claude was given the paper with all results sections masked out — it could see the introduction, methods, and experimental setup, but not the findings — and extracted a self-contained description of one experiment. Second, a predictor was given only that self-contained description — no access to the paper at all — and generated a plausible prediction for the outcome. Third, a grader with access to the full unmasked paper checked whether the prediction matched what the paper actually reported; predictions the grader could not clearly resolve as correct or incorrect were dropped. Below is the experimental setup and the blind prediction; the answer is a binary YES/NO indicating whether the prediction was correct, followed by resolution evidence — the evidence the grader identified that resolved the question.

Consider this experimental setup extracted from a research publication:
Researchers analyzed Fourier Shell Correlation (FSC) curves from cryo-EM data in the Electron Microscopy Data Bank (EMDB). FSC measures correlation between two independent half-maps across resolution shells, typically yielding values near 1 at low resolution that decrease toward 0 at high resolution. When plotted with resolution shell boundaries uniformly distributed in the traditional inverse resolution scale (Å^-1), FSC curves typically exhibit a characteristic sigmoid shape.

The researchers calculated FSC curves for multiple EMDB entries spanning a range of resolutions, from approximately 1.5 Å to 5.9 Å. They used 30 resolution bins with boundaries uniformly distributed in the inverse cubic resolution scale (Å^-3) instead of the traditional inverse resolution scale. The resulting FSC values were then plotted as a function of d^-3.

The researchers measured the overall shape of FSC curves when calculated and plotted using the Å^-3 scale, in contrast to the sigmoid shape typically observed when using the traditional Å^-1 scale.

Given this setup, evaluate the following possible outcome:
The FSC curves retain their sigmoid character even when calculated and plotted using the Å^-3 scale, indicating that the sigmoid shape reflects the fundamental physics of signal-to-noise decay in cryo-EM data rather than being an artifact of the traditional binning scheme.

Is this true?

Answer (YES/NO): NO